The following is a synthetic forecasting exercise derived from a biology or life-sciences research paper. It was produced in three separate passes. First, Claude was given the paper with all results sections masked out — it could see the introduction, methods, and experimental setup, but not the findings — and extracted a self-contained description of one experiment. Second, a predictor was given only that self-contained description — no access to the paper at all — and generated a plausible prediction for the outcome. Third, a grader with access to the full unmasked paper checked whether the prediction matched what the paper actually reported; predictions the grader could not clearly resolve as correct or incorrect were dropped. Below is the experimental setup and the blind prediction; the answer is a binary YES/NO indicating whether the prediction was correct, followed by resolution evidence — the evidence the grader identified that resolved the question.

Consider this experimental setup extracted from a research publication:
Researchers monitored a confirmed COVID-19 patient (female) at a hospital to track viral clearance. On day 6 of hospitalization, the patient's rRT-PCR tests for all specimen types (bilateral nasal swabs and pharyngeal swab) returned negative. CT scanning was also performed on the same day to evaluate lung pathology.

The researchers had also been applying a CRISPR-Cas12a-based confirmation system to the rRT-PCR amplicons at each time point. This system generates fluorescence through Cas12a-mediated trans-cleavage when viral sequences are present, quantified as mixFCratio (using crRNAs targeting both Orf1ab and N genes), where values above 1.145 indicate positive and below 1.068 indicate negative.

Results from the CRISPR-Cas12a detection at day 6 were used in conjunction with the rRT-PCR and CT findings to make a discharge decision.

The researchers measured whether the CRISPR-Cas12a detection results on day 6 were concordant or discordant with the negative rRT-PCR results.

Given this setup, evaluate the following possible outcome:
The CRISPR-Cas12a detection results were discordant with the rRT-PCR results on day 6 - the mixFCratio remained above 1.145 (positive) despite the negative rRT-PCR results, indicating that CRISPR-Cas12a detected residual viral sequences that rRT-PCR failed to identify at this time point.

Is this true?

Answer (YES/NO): NO